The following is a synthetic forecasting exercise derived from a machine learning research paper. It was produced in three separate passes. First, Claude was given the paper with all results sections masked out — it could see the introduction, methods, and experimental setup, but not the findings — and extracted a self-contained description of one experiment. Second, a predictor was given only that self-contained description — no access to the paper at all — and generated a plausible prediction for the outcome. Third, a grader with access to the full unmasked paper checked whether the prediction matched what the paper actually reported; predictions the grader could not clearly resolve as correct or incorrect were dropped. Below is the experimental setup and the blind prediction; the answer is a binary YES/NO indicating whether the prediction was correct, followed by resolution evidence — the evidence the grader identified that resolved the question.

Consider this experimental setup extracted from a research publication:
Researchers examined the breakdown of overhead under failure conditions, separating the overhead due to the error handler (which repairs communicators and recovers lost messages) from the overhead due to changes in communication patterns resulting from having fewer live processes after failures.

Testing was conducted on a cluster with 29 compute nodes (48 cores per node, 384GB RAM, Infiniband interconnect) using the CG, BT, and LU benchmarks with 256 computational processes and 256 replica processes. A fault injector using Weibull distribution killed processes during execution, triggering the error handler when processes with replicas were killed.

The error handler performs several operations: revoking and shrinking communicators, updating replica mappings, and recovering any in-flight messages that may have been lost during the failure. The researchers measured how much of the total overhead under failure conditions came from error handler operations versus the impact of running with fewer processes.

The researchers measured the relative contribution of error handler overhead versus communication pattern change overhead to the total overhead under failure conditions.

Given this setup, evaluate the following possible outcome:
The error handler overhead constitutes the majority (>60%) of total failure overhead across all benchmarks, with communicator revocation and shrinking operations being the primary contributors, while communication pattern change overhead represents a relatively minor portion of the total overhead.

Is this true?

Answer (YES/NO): NO